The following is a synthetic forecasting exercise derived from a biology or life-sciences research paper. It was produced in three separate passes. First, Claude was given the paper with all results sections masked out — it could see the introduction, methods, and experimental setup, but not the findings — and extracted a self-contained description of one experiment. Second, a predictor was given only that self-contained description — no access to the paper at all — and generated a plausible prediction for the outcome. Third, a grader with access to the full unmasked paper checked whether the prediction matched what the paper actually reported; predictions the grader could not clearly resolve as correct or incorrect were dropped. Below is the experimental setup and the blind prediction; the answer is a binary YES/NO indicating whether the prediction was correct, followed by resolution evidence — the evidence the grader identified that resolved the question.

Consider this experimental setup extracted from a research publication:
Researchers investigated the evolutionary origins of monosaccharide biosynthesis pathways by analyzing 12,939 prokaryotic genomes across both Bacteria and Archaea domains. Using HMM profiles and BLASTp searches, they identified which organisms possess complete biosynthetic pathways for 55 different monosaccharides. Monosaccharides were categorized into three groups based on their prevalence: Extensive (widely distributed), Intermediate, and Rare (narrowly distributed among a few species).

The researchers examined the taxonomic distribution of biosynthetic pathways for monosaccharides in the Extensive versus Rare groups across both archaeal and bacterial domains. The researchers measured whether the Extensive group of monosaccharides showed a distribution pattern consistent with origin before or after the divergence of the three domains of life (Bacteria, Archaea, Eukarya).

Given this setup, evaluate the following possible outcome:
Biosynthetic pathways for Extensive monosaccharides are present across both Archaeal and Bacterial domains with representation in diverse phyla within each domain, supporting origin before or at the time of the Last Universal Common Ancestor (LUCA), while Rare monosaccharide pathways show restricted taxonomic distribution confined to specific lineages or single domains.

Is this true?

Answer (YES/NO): YES